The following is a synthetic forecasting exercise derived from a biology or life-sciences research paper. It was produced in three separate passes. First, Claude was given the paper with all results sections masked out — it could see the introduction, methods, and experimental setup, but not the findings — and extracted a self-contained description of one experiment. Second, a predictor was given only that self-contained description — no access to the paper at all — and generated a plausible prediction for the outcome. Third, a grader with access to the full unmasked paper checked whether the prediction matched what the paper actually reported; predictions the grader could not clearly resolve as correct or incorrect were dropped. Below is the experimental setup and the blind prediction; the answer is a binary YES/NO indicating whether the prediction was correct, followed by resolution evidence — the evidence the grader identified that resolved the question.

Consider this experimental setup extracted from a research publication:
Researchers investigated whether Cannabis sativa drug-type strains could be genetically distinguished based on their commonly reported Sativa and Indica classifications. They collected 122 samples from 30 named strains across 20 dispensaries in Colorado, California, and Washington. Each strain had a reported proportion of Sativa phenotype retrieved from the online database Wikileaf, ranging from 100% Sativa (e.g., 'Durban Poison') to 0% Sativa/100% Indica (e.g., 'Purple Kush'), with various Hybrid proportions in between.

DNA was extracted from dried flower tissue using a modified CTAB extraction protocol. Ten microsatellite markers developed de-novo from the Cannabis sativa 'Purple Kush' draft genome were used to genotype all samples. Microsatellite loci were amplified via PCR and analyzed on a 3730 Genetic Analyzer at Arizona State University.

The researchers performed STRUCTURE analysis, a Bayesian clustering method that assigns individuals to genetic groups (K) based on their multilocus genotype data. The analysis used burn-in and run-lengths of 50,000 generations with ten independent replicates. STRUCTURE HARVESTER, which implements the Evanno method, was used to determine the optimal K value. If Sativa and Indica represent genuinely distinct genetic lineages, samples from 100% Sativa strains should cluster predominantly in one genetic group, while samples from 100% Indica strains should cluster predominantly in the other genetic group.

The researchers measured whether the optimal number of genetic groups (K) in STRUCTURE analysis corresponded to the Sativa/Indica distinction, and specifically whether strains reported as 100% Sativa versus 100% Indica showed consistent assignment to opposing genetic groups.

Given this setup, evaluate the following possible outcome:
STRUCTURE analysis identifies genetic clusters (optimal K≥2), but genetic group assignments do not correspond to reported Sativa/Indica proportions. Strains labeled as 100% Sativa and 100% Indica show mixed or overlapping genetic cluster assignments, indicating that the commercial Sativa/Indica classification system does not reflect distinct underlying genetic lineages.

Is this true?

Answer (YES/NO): YES